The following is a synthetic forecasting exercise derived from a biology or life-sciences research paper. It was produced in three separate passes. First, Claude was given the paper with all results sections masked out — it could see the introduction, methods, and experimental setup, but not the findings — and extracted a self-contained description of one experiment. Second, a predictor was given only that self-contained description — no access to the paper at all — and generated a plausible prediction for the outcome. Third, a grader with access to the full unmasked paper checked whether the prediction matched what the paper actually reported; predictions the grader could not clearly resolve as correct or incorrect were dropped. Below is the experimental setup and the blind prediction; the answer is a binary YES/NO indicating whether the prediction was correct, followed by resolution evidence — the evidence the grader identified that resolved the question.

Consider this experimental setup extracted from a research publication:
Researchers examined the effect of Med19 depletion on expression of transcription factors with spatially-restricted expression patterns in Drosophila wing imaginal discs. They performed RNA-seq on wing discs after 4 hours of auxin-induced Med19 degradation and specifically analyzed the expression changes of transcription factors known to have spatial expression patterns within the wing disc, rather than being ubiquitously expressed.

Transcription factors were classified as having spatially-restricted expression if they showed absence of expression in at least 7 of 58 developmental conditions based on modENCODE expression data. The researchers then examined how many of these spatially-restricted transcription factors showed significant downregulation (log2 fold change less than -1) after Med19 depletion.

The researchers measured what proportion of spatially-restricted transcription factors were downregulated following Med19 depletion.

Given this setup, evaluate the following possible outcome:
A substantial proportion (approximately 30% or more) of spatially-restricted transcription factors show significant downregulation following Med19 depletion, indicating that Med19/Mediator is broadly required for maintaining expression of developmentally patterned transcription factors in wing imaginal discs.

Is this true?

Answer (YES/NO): YES